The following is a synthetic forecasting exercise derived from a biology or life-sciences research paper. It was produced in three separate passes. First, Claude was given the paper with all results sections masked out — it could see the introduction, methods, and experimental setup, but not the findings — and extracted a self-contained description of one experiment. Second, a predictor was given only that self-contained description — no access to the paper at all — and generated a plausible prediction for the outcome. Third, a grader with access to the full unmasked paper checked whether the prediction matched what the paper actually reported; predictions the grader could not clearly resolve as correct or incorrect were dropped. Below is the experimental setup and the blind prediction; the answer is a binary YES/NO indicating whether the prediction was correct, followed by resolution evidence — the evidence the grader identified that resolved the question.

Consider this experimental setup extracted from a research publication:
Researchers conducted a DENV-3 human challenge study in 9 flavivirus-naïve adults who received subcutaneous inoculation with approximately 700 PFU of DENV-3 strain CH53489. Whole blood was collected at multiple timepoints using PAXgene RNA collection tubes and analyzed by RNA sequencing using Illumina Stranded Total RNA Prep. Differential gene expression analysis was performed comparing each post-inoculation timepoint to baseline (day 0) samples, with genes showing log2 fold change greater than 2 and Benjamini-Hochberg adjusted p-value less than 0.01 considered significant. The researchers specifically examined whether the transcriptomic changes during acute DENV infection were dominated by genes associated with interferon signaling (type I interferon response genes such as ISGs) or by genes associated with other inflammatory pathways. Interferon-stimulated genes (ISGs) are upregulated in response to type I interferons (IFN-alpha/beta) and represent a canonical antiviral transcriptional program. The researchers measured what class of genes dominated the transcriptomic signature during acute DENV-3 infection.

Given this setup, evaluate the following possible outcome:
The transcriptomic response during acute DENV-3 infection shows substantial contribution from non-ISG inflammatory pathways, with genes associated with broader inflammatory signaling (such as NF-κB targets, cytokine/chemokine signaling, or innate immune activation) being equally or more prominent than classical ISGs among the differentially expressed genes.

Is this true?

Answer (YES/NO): YES